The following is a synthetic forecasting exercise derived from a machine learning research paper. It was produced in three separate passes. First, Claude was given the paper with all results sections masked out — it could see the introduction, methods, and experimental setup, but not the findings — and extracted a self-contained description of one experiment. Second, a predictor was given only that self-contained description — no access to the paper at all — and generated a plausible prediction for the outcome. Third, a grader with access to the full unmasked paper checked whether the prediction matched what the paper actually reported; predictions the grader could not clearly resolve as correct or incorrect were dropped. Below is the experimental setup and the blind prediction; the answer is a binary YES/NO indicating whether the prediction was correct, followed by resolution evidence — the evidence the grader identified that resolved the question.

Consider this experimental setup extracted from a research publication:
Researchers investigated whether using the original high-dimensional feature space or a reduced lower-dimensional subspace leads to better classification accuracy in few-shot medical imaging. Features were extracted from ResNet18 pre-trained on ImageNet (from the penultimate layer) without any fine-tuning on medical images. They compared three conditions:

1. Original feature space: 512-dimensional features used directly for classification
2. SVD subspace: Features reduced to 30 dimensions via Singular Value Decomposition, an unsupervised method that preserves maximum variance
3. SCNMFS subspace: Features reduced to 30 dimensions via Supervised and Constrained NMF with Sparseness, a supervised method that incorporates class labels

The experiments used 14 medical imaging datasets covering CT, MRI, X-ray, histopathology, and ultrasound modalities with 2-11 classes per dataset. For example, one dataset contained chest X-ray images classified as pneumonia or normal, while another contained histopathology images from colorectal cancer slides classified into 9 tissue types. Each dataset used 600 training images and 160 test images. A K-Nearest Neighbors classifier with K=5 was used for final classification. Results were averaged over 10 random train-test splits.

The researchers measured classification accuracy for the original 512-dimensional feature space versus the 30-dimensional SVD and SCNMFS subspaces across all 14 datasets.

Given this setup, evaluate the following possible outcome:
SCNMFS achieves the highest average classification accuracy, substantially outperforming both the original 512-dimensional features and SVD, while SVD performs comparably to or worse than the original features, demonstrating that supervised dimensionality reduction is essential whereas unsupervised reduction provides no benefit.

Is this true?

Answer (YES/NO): NO